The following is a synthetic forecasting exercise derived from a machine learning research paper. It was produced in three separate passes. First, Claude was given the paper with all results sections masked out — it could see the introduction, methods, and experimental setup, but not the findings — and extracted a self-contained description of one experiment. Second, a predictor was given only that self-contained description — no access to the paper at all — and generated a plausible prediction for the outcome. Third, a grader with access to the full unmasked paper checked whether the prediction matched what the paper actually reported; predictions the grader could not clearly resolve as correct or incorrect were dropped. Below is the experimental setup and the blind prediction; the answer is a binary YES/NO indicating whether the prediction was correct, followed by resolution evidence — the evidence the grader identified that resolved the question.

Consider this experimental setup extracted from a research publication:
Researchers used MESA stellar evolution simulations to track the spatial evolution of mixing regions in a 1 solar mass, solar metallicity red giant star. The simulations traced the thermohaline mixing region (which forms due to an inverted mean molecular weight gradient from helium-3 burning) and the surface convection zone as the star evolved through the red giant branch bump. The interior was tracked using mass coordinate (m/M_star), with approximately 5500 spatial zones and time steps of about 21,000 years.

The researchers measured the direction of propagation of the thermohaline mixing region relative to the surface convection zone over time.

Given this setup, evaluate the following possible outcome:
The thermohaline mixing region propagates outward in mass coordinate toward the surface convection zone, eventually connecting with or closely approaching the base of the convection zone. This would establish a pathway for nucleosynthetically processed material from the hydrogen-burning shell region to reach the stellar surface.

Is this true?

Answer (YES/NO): YES